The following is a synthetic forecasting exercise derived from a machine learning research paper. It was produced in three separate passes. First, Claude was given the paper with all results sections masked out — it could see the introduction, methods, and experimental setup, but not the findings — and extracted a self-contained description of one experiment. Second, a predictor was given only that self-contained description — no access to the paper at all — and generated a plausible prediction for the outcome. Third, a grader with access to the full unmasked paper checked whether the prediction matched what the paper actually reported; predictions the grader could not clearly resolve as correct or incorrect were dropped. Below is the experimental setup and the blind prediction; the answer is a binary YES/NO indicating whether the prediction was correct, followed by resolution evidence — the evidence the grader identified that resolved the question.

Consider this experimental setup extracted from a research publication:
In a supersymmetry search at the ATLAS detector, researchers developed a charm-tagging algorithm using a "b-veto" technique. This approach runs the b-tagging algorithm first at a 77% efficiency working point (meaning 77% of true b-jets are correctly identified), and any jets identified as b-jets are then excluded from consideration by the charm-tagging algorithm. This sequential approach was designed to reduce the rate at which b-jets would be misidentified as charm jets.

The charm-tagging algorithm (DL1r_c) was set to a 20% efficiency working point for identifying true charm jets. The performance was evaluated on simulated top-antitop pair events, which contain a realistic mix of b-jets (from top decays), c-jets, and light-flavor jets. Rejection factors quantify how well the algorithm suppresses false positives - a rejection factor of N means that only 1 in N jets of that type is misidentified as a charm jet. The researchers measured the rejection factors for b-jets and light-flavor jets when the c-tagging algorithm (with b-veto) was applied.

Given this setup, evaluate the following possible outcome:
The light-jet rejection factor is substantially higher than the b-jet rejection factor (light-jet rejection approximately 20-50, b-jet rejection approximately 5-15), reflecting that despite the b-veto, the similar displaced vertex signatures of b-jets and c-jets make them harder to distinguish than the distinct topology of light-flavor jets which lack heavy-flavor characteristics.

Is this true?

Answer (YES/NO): NO